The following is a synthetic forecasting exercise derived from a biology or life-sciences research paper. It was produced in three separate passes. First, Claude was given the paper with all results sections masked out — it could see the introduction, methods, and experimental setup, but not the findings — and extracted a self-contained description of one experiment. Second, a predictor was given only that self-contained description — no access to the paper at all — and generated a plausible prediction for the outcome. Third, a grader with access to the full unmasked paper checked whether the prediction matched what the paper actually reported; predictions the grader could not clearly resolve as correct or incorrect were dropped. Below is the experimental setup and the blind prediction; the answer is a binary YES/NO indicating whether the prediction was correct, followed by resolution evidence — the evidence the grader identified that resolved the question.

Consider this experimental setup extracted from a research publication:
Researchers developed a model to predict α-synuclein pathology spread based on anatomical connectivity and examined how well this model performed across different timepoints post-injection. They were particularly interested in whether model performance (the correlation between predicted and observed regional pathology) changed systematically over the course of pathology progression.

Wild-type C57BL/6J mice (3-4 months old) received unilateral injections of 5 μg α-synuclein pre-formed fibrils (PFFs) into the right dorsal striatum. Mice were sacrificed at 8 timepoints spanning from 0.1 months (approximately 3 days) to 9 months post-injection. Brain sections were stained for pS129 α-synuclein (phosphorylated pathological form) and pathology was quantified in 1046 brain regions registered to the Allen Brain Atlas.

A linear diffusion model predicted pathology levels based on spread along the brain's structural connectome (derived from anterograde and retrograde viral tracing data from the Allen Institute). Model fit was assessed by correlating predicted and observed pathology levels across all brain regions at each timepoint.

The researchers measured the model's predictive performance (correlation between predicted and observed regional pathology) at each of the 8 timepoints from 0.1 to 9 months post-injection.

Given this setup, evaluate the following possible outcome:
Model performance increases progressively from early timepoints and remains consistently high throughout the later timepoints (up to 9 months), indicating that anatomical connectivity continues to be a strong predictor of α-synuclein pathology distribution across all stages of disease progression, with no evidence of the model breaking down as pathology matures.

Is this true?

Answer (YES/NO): YES